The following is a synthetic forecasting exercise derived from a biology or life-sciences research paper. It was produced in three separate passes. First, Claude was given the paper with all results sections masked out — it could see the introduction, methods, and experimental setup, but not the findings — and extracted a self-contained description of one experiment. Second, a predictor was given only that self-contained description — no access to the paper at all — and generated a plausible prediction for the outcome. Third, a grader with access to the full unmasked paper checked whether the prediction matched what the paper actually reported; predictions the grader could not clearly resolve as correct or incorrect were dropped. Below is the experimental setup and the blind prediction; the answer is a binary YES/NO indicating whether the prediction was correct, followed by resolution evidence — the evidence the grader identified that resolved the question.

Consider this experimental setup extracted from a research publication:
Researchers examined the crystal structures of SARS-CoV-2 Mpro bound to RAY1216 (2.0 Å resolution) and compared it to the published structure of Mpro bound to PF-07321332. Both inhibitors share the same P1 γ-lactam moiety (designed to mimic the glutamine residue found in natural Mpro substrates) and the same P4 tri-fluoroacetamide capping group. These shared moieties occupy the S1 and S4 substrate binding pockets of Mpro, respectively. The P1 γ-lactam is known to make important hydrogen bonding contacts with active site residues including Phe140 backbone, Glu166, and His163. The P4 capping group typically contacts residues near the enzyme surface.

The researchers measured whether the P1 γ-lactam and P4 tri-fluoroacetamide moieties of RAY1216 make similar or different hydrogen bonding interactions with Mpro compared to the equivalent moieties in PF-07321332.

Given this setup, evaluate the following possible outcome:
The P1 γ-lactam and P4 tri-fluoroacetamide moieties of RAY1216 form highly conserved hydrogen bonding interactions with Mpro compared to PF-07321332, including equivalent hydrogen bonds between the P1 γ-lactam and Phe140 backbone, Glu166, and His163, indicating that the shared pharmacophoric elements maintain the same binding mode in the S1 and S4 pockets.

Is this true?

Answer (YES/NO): YES